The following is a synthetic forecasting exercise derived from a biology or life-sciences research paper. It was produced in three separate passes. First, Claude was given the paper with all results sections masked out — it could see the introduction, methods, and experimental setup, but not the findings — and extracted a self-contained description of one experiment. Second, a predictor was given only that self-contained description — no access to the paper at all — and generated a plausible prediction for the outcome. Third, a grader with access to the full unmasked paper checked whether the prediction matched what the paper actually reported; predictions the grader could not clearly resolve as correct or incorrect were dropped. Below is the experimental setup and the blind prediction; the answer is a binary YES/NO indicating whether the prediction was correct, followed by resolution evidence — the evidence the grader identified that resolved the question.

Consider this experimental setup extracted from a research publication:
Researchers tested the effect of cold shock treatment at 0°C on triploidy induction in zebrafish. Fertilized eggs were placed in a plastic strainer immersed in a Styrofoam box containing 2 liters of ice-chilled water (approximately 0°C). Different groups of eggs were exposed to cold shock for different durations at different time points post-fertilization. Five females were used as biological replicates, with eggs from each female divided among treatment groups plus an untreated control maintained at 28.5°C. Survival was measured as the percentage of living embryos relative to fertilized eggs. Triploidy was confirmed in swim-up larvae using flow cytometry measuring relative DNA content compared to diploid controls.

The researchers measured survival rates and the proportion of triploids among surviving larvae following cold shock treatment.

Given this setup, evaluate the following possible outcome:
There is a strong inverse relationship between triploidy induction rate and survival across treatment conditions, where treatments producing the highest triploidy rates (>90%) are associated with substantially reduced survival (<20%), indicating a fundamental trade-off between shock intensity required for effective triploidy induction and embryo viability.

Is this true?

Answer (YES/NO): NO